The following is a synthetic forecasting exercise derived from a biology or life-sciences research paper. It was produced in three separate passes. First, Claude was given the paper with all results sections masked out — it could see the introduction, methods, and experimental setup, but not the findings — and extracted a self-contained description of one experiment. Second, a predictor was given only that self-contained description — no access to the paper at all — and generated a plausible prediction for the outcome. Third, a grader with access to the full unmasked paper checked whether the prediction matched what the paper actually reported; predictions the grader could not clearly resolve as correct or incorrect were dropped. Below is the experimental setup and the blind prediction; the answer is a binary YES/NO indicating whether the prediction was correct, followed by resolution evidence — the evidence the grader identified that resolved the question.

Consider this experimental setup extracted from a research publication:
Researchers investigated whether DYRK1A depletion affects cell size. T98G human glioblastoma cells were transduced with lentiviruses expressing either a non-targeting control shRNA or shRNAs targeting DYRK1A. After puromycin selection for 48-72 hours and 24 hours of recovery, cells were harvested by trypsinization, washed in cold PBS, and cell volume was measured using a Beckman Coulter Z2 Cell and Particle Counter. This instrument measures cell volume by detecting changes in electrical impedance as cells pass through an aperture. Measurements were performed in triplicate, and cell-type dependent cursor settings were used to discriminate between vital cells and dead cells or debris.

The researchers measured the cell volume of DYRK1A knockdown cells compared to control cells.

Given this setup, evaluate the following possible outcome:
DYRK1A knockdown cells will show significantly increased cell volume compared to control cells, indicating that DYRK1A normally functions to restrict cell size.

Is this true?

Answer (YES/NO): NO